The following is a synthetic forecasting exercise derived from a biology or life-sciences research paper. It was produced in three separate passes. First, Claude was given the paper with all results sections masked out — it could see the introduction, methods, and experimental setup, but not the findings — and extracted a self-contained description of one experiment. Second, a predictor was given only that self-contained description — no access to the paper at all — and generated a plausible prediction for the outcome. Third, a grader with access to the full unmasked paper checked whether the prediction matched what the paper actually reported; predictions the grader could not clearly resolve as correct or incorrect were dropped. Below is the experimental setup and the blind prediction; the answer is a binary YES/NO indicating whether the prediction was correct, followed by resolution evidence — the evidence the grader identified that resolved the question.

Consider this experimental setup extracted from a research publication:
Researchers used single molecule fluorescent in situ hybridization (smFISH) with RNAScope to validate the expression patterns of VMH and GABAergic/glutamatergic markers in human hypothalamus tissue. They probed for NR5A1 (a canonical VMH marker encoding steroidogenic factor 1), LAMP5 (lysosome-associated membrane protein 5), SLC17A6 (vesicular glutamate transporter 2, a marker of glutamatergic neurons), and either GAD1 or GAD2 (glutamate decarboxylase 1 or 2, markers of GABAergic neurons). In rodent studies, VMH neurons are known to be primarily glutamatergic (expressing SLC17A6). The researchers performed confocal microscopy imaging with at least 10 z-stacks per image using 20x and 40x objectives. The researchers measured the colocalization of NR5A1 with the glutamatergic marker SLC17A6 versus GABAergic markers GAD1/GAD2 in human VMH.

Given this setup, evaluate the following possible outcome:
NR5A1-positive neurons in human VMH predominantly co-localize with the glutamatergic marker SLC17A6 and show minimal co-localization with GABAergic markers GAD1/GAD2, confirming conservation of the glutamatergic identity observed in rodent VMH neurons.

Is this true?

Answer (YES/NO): YES